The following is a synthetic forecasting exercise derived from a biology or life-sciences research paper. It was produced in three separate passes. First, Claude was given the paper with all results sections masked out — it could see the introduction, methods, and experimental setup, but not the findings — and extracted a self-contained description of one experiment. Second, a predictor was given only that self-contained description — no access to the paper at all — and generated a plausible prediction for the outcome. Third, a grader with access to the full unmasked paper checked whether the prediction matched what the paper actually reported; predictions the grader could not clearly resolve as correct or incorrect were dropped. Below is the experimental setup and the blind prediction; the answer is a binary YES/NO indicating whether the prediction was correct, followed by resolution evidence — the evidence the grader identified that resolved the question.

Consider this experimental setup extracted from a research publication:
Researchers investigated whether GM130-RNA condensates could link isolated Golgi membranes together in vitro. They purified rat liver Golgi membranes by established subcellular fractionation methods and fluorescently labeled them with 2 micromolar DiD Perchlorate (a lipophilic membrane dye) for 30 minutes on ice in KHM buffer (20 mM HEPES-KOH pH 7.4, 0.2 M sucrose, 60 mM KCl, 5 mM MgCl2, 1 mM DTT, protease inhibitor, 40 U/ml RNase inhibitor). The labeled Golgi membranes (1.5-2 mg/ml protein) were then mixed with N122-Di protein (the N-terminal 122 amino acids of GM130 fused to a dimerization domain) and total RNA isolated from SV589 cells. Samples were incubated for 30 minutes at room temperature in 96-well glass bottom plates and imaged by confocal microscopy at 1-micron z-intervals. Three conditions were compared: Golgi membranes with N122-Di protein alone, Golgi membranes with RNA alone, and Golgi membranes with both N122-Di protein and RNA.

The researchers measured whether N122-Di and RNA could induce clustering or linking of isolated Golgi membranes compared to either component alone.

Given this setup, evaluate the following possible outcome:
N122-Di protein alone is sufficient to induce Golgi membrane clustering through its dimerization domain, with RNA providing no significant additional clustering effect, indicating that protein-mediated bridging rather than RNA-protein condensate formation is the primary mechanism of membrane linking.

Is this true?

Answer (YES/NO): NO